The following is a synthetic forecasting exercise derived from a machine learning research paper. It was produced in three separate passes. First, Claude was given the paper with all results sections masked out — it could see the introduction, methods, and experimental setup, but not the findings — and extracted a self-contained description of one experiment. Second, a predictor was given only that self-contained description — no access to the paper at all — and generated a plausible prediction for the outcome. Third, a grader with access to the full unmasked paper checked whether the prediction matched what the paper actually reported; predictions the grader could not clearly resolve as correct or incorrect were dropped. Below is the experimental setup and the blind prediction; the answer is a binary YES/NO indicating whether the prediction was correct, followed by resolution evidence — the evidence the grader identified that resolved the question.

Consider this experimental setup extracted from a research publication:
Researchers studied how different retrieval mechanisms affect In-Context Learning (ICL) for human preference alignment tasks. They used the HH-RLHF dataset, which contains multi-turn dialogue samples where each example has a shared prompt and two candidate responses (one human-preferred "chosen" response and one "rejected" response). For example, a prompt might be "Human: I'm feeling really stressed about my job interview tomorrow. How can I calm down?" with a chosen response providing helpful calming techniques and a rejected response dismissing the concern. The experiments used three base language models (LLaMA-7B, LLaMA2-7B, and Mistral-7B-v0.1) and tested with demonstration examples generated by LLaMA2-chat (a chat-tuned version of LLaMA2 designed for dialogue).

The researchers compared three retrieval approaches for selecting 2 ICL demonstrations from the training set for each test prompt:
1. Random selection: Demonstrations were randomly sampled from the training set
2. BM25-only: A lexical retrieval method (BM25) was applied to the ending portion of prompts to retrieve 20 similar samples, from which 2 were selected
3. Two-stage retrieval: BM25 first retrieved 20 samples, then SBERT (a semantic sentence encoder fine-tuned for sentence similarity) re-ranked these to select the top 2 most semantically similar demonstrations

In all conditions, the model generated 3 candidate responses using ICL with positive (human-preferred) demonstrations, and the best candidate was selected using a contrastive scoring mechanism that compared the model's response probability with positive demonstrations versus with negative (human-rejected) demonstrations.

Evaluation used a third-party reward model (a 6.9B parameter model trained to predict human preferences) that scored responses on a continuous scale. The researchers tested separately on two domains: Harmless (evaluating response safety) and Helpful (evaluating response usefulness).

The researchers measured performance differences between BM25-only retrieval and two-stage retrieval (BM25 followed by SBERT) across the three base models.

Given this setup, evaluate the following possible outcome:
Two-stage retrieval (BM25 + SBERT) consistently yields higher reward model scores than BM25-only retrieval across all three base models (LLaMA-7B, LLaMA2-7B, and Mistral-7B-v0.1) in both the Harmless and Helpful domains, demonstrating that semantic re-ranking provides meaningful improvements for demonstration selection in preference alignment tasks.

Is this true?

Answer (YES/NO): NO